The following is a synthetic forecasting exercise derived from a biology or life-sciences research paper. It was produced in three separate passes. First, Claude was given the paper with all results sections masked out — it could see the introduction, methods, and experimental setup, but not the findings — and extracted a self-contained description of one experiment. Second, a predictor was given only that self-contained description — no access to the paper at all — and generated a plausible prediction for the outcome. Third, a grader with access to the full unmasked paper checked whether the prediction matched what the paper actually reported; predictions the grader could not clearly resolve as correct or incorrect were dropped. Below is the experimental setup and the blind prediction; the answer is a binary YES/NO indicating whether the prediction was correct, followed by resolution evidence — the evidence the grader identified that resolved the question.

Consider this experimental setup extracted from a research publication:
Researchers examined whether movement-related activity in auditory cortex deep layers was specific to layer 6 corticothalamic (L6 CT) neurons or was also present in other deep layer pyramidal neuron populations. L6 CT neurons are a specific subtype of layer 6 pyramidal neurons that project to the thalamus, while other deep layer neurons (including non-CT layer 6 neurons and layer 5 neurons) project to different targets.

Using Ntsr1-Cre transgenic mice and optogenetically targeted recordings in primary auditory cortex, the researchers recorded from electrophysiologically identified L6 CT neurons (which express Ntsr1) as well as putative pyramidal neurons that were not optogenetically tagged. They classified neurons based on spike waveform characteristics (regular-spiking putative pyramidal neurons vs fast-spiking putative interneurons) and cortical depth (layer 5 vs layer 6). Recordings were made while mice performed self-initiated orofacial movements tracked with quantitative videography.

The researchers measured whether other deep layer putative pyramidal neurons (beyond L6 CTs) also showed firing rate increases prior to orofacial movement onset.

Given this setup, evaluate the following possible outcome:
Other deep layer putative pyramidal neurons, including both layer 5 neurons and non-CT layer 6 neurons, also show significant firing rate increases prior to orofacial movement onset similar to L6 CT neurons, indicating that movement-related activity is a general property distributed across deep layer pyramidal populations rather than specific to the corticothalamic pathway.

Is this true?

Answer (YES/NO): NO